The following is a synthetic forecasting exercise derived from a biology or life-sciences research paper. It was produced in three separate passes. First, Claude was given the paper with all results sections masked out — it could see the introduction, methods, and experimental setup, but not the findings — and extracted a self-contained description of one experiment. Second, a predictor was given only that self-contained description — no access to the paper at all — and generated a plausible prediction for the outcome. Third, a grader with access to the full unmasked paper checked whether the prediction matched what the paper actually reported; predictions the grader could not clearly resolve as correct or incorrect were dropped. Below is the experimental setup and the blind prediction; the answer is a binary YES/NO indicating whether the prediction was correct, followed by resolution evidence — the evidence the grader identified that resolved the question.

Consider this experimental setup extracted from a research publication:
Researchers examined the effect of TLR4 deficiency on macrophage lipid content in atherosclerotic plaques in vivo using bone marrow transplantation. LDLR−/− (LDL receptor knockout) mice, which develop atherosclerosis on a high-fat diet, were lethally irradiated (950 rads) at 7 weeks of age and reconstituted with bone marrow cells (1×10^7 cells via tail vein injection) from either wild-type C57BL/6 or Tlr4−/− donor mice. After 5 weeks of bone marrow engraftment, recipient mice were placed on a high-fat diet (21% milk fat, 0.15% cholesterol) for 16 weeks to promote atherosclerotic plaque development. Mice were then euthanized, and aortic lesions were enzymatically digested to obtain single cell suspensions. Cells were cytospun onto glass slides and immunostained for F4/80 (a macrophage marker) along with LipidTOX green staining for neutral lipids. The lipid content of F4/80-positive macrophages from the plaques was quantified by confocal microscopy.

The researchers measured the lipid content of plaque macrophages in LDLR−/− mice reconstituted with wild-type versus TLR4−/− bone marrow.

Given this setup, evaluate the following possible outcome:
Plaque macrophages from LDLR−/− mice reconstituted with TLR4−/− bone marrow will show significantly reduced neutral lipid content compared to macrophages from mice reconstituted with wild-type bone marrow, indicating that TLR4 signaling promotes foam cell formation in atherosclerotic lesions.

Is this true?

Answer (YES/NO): YES